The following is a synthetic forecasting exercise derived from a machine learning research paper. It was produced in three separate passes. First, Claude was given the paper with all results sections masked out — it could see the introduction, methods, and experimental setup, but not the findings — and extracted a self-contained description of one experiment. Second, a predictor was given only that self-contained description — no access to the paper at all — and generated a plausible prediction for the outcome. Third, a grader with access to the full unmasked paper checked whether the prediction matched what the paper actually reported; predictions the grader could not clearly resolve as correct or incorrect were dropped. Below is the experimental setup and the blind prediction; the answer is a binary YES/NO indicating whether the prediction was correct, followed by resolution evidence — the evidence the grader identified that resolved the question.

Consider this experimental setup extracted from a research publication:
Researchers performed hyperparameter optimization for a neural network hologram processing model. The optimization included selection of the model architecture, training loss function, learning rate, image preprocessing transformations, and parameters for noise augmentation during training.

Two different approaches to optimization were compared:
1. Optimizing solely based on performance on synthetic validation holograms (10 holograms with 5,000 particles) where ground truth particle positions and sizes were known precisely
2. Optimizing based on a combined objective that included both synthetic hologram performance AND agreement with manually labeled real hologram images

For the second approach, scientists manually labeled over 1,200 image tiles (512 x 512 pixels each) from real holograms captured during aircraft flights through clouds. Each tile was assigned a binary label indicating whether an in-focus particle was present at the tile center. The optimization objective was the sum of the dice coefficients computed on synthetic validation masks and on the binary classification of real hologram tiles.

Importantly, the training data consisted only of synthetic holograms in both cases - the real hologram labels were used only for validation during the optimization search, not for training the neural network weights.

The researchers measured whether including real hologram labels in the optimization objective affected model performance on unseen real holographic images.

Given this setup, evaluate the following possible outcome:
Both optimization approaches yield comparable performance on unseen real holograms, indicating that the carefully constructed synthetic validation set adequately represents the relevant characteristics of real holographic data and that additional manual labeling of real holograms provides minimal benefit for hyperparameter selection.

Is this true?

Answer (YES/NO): NO